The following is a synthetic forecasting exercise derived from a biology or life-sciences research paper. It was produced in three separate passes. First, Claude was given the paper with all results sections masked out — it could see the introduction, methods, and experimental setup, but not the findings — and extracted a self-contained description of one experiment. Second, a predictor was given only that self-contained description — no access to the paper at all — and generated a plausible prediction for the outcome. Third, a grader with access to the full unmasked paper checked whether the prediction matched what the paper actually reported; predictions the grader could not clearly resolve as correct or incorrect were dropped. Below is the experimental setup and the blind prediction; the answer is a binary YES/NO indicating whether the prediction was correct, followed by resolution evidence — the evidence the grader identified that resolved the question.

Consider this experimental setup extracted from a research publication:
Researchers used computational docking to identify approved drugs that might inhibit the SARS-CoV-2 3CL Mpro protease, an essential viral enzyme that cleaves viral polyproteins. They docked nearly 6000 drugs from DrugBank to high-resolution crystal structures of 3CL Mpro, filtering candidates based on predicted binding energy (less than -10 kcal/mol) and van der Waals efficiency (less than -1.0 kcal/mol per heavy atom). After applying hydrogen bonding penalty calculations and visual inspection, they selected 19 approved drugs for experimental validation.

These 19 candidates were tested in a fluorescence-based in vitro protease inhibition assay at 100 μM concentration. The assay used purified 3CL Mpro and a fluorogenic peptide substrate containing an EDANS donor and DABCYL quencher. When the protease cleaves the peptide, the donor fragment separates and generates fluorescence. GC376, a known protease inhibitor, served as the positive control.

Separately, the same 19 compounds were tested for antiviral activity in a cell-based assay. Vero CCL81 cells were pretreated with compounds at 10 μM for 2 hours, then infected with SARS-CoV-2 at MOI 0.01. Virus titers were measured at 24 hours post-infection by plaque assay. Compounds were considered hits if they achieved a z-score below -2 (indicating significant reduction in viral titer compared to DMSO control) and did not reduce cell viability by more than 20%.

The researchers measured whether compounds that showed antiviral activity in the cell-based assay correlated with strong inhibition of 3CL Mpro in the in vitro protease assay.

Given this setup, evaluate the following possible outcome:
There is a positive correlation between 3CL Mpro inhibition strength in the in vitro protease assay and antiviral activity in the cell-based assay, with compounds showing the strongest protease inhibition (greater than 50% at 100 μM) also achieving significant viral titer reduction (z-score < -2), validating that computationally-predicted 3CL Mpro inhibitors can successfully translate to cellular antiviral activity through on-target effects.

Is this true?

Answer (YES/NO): NO